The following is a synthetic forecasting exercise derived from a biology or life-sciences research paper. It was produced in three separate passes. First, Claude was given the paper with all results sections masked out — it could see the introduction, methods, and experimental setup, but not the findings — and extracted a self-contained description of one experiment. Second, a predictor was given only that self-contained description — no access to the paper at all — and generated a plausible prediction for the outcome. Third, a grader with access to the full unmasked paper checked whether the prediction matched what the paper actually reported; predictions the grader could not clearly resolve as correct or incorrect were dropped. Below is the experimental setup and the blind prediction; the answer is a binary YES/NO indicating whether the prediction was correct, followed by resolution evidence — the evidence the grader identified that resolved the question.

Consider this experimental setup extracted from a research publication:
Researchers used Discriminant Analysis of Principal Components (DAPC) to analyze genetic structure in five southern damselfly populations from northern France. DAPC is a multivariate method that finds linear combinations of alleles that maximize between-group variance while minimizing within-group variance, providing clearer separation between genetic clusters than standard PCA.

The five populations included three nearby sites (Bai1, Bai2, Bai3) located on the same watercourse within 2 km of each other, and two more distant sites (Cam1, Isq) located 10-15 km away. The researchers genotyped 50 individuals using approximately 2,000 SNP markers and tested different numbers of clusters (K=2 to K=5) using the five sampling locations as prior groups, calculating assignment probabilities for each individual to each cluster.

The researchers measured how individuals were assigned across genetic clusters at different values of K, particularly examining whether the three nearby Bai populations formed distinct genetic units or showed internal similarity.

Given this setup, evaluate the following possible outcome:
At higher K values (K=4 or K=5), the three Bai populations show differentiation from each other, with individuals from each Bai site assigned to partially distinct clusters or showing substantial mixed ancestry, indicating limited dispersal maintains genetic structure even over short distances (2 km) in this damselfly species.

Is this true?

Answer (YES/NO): NO